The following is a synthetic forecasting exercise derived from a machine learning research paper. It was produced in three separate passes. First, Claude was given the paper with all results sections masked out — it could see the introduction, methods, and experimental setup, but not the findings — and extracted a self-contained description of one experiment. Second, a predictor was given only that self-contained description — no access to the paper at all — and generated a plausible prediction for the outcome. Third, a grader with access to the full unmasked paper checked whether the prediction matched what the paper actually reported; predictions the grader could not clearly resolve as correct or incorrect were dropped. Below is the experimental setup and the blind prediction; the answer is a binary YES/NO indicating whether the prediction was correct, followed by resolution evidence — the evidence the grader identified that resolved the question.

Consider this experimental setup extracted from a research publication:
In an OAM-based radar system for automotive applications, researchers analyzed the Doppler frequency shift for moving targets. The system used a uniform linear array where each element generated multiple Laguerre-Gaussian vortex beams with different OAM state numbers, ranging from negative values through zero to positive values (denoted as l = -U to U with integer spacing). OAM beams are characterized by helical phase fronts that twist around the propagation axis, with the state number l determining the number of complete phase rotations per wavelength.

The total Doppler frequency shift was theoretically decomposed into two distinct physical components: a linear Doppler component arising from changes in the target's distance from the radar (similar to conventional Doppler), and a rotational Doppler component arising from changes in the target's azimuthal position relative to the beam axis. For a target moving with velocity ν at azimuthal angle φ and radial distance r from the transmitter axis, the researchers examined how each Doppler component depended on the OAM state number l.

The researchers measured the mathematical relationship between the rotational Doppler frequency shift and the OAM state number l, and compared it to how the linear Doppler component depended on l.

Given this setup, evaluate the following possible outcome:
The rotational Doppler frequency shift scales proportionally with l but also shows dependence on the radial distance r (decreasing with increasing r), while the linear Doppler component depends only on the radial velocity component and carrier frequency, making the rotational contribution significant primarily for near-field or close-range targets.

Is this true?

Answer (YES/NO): NO